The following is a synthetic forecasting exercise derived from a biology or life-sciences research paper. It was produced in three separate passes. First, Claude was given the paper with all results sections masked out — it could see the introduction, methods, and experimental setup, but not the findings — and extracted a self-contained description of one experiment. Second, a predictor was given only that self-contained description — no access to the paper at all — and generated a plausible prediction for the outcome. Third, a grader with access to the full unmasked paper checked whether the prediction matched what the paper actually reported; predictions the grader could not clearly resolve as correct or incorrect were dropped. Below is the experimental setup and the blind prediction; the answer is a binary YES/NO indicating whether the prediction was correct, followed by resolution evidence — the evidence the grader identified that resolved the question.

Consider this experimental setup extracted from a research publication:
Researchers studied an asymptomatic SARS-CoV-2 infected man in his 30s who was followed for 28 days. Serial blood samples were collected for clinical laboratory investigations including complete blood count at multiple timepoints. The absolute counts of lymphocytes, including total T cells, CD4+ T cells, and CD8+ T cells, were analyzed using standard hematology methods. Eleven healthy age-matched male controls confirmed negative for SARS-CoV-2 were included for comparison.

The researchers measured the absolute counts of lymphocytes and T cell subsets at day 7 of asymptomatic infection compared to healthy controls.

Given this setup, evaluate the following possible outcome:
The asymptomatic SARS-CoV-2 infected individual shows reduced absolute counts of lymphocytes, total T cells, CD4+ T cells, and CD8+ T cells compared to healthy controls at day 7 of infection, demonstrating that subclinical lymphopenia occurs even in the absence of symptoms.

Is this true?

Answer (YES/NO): NO